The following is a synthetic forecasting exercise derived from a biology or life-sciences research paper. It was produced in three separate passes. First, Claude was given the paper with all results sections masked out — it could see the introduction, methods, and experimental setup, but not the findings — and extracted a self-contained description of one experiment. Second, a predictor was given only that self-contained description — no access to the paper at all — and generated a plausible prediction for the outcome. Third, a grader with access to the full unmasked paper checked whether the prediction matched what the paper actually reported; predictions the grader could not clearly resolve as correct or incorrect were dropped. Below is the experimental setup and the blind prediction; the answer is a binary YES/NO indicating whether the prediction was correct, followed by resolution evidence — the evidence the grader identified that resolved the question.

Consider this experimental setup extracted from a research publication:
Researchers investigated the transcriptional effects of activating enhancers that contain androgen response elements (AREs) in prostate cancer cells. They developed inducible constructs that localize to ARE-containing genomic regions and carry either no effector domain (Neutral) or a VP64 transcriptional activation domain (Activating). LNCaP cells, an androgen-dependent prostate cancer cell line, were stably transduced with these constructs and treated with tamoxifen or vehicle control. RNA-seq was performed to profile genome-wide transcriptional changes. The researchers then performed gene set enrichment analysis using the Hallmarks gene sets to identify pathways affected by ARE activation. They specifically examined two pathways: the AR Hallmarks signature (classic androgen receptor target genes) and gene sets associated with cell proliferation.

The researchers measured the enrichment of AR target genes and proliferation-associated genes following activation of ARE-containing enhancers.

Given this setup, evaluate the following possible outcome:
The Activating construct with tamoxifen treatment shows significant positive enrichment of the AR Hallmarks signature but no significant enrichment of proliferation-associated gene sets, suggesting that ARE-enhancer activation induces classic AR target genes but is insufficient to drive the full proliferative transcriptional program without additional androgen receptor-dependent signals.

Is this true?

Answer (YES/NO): NO